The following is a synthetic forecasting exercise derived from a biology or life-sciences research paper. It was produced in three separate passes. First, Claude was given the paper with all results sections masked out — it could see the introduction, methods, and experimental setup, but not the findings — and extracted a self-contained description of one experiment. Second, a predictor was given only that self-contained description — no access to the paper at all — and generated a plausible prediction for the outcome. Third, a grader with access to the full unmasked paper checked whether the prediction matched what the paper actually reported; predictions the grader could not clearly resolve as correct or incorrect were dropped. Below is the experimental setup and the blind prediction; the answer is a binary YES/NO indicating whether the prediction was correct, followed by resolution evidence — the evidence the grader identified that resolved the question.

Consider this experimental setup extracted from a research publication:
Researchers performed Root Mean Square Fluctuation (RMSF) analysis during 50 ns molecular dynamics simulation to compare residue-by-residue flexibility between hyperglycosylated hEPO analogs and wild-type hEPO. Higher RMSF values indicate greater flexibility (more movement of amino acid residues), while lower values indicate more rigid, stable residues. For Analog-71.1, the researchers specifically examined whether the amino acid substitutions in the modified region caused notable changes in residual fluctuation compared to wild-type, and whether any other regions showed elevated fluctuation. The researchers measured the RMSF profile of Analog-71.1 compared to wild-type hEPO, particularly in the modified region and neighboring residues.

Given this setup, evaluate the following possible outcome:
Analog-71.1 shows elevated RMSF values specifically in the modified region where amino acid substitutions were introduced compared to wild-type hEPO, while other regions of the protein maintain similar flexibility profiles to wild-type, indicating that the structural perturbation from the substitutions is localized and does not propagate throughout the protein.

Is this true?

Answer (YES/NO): NO